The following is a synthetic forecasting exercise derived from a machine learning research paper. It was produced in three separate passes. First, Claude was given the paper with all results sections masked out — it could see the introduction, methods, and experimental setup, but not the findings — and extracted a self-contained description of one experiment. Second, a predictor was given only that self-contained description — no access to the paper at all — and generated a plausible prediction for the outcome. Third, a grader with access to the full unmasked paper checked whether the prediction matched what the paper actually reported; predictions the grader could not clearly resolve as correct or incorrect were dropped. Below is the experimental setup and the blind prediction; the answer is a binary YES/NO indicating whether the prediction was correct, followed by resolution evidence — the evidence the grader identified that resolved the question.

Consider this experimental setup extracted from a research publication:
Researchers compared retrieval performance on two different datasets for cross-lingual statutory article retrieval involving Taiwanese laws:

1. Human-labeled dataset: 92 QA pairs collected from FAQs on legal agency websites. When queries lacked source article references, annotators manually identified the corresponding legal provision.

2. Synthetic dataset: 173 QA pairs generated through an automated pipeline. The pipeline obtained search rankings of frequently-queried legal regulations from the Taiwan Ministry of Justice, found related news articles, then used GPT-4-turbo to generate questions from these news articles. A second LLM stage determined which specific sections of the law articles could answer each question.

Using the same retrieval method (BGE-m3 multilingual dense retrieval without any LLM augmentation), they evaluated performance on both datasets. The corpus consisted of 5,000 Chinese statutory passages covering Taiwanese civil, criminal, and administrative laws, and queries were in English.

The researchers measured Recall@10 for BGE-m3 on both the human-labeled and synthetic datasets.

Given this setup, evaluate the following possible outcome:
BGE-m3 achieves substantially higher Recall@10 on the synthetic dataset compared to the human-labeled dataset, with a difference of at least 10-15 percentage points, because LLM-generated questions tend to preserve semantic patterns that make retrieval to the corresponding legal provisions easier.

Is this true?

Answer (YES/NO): YES